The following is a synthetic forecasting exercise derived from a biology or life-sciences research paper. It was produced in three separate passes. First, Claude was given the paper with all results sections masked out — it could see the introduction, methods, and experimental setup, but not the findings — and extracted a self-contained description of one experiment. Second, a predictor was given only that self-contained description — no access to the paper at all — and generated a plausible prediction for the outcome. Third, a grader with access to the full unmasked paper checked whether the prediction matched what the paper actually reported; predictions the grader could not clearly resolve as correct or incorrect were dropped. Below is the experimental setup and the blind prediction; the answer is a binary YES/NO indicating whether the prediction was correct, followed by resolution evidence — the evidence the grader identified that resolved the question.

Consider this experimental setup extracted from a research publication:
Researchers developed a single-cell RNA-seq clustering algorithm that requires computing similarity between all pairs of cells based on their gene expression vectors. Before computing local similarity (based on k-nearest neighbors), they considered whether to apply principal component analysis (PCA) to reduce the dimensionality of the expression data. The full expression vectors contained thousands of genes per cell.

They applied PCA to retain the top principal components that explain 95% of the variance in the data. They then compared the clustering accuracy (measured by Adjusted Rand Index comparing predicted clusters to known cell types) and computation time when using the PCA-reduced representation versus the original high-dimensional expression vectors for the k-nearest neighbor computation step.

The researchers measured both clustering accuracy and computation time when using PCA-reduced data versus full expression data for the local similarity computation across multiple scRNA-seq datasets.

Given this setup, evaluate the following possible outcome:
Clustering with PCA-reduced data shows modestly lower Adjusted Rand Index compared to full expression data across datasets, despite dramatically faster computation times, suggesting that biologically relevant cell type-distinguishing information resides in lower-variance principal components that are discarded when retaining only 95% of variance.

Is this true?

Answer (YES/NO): NO